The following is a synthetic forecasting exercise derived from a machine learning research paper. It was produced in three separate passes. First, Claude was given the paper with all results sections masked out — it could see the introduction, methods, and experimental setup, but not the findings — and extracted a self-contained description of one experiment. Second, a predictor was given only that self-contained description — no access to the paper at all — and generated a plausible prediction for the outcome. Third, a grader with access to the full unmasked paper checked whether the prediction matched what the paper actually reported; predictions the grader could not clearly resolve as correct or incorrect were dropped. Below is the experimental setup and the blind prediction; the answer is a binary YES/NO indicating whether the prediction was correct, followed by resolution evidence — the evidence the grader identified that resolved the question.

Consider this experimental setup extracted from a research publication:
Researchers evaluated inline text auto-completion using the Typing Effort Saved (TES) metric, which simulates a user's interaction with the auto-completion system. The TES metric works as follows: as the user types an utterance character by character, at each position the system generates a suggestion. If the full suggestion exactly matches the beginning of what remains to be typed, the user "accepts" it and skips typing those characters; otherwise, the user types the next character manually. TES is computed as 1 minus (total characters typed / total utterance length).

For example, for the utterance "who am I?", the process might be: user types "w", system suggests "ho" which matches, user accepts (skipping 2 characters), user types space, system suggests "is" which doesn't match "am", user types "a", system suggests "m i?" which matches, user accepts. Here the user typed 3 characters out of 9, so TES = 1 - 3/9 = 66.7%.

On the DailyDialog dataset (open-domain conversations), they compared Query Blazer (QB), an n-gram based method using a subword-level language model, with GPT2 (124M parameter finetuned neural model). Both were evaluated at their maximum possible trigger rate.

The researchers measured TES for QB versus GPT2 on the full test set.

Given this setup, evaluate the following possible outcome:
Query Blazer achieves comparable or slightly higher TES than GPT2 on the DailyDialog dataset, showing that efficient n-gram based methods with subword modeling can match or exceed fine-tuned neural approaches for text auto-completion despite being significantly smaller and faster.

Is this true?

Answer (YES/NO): NO